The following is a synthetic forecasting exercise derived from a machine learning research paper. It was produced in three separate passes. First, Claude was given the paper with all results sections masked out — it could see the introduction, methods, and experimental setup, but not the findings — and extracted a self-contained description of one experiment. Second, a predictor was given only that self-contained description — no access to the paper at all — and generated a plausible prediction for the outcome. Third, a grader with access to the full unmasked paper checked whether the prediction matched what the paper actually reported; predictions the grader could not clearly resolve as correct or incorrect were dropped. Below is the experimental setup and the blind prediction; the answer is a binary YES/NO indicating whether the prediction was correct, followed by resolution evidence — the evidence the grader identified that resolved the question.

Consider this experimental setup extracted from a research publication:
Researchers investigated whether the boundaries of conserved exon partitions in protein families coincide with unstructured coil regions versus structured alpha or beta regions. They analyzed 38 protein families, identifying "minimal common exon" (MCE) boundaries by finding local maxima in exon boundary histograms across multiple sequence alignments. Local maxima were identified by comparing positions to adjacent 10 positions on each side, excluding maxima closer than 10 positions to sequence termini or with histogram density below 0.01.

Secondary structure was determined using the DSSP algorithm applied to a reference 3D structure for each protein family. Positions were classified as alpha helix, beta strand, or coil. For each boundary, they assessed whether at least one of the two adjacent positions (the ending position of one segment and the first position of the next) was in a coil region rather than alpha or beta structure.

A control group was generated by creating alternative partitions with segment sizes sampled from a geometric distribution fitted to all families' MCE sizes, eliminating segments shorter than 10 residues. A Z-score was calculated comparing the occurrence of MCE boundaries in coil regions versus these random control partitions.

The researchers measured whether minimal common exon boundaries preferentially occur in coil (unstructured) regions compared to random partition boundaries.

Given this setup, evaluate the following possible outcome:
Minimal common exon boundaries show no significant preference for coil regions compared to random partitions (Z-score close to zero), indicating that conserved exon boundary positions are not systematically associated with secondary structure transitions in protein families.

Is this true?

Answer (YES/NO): NO